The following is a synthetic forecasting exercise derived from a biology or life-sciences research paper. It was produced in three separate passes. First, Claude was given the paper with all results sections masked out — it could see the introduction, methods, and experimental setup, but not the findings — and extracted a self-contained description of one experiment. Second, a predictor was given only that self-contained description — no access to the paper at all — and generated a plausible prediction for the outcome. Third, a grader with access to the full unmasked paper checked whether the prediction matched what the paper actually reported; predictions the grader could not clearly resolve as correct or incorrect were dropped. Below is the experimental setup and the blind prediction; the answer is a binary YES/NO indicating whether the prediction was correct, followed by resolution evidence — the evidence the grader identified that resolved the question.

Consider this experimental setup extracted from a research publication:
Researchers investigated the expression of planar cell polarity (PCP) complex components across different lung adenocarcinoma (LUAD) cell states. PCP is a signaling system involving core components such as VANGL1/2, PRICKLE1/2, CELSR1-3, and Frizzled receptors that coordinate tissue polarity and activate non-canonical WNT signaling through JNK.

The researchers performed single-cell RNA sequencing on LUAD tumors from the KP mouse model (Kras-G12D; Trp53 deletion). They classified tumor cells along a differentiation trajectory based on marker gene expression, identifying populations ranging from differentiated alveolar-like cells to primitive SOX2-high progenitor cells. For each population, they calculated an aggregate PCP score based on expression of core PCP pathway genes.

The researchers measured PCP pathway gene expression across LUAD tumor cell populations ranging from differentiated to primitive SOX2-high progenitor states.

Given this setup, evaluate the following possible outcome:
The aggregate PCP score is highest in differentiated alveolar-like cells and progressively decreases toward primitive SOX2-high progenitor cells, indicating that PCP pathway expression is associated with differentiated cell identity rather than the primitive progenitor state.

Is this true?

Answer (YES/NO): NO